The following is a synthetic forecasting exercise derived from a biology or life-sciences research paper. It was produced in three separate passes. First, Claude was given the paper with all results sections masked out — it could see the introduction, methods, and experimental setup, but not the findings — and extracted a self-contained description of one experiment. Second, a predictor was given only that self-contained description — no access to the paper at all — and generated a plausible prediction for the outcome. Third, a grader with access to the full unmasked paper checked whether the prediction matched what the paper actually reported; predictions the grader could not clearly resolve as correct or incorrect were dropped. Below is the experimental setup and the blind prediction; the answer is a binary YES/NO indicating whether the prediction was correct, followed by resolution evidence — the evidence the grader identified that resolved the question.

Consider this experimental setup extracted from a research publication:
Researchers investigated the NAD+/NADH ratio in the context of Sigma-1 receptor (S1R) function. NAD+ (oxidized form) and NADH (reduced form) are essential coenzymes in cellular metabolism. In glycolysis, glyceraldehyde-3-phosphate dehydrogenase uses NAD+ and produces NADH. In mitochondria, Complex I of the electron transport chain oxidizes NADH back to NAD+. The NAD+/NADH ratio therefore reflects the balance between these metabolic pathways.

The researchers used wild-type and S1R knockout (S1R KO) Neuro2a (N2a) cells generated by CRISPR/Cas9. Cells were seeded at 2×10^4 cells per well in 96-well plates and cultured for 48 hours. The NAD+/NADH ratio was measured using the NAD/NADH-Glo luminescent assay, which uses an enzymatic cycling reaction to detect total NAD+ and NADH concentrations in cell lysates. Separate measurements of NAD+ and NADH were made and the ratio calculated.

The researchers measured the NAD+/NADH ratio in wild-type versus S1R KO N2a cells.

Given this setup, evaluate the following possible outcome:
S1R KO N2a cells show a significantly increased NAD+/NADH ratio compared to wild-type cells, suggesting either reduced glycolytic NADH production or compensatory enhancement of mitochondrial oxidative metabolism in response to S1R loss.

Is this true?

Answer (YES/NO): YES